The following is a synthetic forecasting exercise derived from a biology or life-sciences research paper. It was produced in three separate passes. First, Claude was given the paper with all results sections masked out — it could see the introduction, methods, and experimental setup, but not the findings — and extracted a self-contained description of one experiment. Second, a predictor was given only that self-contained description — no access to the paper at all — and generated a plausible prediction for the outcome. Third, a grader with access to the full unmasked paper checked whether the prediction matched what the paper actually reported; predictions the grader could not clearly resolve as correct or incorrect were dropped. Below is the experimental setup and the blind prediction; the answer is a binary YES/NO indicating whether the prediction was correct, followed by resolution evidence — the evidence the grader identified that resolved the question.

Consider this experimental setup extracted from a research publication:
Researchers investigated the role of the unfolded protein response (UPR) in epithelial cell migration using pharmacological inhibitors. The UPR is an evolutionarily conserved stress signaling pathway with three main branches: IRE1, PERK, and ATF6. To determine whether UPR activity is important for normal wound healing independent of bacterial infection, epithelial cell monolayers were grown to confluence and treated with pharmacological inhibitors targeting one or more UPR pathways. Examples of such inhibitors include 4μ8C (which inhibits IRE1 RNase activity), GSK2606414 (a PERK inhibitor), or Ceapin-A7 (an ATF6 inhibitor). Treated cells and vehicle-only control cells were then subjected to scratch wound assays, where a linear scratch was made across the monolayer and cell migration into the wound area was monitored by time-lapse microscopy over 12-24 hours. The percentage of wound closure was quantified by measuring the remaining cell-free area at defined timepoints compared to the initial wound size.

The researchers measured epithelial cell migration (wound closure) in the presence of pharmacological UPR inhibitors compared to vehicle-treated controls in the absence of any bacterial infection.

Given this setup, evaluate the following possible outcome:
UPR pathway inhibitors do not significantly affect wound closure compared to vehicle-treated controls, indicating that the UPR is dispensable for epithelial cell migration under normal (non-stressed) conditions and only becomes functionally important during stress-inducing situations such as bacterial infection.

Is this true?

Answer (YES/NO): NO